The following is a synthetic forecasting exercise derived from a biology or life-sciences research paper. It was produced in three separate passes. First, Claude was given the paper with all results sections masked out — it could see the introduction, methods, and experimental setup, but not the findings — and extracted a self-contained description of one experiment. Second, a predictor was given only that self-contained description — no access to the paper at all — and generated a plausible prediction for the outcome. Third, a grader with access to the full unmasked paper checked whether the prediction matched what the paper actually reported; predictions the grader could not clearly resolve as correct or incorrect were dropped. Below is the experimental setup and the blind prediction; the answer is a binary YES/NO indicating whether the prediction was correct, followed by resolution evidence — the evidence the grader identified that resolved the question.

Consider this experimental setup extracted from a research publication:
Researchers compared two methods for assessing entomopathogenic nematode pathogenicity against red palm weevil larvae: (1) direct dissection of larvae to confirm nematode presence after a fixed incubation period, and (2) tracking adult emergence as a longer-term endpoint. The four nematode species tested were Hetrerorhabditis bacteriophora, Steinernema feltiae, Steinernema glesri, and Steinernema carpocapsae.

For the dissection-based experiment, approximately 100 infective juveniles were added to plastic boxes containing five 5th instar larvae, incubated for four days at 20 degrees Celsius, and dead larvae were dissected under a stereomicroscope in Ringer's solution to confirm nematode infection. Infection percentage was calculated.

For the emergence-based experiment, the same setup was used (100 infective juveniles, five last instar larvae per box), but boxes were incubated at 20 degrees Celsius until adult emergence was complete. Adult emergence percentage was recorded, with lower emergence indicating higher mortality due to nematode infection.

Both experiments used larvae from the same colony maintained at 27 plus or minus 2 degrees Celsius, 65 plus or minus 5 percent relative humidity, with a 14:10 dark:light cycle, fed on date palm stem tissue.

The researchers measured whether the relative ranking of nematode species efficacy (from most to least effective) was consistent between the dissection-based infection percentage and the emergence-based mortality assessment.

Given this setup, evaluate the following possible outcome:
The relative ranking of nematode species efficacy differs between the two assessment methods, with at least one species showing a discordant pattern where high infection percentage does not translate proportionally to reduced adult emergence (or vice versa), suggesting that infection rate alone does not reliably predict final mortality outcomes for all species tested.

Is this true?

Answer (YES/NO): NO